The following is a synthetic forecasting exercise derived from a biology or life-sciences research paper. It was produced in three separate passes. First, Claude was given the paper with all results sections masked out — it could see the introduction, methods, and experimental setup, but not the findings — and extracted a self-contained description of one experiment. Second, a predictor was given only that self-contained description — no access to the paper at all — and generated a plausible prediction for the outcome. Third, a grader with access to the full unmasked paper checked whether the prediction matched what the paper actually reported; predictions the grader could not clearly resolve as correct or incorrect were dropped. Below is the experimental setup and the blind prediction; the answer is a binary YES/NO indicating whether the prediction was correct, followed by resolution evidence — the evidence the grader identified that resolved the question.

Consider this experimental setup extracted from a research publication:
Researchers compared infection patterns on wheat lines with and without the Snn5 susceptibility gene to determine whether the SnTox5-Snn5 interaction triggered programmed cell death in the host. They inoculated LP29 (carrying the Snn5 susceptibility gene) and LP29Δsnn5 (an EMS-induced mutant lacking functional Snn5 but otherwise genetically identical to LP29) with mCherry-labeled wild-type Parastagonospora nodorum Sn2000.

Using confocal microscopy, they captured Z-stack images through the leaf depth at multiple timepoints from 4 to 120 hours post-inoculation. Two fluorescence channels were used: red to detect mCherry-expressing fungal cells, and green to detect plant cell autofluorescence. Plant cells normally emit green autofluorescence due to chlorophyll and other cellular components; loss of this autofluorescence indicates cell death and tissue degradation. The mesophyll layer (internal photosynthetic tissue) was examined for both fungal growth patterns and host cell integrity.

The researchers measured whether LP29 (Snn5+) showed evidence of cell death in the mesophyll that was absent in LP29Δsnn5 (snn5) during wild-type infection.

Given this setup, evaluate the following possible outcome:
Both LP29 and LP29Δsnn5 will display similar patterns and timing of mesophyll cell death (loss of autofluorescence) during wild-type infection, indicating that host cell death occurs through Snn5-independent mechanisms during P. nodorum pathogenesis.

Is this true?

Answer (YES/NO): NO